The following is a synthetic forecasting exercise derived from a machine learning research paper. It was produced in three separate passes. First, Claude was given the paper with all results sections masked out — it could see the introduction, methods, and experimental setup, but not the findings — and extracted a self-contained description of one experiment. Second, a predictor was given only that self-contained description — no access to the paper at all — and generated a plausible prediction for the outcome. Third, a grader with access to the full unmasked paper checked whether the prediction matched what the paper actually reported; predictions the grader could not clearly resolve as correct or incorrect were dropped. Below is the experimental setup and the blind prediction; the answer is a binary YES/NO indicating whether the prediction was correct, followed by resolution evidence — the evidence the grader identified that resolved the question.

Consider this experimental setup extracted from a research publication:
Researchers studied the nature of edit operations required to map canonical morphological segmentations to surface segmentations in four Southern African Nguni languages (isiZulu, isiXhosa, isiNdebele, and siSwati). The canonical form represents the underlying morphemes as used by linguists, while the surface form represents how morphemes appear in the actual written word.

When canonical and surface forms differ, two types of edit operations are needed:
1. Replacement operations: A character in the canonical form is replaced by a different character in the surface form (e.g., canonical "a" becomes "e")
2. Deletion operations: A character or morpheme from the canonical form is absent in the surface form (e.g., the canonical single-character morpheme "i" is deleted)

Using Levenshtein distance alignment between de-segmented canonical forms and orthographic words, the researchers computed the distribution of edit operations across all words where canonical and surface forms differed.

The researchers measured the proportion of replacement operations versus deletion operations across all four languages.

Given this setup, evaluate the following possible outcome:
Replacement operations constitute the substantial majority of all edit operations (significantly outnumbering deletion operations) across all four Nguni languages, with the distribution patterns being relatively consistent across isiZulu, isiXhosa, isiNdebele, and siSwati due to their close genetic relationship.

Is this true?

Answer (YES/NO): NO